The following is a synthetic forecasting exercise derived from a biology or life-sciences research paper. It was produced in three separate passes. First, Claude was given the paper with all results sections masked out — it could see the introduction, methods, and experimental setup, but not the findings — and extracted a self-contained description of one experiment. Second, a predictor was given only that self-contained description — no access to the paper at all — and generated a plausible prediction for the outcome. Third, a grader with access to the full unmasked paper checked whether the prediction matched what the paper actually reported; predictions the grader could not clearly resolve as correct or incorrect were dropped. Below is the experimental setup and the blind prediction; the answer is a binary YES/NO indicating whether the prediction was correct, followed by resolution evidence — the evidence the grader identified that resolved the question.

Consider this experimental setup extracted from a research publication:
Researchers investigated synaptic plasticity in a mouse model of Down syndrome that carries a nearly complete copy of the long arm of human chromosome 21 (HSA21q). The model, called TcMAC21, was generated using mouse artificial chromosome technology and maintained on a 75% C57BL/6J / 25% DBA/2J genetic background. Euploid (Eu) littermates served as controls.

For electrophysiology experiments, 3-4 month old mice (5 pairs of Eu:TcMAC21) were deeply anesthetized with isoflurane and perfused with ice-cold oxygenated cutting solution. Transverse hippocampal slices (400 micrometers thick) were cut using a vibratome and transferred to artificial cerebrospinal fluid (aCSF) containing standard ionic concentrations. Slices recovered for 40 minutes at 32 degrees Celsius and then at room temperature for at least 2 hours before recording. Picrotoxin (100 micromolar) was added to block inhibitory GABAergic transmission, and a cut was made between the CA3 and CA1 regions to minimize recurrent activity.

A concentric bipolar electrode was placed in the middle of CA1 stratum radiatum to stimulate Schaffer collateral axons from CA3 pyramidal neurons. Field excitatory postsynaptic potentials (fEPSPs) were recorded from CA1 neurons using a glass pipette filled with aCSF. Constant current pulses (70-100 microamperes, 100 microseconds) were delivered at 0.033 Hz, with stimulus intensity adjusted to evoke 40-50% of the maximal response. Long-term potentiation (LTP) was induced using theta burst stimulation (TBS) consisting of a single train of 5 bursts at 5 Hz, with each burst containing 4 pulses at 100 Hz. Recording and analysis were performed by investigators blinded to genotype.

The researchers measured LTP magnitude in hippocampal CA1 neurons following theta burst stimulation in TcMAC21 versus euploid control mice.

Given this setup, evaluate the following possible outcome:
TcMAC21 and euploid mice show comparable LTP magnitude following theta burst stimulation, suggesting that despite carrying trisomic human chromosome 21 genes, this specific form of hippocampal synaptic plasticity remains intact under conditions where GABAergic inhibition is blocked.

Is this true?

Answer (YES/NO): NO